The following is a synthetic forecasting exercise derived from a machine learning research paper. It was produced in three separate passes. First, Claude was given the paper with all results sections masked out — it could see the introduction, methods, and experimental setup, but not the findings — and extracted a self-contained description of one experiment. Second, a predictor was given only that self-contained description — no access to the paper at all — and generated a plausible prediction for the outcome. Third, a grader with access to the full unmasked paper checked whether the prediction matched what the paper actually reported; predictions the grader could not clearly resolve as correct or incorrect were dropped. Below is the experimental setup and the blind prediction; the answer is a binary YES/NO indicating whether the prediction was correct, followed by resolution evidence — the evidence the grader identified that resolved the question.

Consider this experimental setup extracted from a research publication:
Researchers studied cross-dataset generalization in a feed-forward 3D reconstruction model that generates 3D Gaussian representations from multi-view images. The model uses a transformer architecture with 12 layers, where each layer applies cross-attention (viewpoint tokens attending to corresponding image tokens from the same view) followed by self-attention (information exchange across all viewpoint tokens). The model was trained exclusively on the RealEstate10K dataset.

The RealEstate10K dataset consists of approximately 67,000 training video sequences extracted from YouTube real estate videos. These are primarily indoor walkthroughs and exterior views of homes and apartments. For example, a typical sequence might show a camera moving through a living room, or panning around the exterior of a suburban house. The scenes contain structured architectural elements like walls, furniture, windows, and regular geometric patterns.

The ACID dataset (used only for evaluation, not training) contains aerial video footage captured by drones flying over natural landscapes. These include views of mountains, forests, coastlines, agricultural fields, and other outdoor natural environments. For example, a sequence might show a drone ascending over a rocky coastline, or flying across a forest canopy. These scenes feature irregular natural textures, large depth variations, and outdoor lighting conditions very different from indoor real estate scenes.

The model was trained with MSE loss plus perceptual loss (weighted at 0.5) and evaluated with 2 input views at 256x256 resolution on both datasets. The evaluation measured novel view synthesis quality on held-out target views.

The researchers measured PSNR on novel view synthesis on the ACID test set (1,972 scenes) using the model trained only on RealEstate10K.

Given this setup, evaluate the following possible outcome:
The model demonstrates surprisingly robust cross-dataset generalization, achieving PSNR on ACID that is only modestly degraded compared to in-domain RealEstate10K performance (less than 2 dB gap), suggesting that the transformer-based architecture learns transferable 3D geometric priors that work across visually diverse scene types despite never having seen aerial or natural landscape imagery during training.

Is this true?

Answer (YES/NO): NO